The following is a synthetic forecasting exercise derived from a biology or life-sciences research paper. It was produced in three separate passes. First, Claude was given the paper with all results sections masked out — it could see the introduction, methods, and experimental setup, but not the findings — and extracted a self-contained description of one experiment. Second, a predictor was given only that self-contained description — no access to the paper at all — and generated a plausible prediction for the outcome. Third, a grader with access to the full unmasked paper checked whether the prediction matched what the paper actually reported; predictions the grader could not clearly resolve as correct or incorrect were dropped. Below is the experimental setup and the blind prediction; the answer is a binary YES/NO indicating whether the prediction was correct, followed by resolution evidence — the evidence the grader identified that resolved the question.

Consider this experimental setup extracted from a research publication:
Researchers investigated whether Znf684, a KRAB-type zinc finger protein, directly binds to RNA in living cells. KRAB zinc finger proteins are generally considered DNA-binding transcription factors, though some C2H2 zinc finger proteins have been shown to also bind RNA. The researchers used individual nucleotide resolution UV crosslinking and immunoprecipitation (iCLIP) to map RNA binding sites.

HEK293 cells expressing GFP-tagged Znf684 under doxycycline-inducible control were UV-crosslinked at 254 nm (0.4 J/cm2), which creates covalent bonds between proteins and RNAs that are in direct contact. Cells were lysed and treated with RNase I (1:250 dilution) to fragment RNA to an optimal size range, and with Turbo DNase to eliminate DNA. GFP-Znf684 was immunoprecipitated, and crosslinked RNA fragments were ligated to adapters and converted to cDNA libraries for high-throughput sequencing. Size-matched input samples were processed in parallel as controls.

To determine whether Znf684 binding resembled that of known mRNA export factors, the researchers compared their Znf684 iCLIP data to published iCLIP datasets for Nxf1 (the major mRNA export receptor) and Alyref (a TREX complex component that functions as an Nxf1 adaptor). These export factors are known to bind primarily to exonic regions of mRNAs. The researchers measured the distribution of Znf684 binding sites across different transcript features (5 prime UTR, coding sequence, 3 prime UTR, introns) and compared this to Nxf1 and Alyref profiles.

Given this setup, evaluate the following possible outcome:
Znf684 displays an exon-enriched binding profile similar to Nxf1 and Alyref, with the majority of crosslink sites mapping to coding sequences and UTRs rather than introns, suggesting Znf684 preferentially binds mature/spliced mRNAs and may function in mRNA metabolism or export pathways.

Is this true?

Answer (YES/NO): YES